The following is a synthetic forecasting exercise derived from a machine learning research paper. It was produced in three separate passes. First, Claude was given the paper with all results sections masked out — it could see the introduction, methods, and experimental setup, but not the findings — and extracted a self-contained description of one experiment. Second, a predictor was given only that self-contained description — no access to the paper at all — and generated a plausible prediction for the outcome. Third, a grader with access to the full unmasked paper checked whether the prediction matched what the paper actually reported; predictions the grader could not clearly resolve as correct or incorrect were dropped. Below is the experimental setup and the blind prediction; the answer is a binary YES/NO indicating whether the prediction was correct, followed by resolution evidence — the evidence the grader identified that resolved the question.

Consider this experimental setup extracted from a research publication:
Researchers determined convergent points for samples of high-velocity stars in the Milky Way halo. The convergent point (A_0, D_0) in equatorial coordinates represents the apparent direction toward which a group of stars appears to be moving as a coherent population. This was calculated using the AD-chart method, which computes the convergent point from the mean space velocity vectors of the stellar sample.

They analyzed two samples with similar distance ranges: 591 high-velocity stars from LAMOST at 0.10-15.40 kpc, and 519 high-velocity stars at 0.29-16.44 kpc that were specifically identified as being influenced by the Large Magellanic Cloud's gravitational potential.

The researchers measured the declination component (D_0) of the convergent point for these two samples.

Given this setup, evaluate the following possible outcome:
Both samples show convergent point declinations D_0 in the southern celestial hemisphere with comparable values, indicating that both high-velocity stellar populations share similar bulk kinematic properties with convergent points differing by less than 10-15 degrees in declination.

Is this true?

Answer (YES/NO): YES